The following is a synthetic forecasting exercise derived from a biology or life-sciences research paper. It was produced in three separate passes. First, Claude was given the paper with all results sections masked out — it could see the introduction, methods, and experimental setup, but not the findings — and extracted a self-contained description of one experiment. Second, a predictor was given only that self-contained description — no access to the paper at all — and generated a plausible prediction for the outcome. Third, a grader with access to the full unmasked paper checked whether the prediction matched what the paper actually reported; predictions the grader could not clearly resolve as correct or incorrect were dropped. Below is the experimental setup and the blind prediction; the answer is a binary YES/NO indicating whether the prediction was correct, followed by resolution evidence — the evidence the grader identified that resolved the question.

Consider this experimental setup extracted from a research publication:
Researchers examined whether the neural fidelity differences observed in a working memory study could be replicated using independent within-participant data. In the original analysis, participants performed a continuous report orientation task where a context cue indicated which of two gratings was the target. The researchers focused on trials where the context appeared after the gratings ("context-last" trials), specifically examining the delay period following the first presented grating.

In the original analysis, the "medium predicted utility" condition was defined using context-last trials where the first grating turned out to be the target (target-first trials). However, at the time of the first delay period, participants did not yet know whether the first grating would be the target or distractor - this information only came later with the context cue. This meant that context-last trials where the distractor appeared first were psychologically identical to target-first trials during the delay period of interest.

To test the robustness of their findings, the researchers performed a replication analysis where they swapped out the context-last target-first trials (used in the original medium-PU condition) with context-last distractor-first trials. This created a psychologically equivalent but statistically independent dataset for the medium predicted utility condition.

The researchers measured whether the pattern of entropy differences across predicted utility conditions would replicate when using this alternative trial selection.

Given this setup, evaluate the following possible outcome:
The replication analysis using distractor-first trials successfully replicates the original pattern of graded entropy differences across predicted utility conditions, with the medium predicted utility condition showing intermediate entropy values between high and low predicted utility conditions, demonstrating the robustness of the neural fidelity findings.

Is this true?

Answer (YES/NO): YES